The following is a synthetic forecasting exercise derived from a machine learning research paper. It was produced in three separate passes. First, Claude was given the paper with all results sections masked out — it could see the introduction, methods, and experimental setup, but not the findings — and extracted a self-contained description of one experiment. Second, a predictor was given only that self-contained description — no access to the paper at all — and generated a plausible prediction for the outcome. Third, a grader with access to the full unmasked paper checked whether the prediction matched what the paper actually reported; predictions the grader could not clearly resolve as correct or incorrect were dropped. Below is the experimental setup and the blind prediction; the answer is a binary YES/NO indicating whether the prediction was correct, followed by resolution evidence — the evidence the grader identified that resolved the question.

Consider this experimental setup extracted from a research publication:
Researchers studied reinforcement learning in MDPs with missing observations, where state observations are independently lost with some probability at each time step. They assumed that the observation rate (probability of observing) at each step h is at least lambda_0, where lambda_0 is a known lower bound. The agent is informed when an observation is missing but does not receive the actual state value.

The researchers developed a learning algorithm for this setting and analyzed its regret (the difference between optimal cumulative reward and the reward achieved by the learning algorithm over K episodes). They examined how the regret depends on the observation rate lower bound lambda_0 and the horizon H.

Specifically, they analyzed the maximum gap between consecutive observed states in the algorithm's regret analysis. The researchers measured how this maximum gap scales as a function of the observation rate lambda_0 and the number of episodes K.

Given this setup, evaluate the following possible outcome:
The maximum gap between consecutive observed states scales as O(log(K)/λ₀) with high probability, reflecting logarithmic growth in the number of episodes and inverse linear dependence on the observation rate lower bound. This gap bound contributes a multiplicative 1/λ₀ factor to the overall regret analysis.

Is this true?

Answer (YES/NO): NO